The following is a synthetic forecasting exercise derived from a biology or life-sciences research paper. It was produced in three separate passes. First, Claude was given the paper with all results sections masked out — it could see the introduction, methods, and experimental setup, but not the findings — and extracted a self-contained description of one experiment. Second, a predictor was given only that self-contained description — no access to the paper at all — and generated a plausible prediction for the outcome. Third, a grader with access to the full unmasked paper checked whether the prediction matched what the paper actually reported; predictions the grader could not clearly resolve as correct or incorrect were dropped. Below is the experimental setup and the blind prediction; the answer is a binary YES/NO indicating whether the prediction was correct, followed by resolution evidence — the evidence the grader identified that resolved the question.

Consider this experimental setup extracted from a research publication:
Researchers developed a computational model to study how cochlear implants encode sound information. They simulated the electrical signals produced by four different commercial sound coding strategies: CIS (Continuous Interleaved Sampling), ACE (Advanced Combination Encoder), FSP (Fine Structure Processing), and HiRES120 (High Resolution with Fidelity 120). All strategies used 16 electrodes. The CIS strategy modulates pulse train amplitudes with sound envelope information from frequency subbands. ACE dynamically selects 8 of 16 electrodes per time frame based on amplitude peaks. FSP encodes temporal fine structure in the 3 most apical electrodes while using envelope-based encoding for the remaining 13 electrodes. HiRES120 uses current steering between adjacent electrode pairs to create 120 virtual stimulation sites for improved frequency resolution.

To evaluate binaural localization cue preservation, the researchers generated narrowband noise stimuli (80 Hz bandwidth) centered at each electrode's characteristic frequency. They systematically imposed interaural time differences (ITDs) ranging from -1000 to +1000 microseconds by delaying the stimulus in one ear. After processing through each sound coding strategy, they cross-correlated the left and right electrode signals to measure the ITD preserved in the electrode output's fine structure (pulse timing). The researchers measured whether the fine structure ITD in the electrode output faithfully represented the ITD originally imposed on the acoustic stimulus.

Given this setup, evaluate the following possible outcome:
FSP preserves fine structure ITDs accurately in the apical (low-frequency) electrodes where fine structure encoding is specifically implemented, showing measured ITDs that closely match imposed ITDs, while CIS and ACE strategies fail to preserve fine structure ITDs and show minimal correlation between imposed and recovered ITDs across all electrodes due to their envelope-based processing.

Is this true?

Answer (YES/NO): YES